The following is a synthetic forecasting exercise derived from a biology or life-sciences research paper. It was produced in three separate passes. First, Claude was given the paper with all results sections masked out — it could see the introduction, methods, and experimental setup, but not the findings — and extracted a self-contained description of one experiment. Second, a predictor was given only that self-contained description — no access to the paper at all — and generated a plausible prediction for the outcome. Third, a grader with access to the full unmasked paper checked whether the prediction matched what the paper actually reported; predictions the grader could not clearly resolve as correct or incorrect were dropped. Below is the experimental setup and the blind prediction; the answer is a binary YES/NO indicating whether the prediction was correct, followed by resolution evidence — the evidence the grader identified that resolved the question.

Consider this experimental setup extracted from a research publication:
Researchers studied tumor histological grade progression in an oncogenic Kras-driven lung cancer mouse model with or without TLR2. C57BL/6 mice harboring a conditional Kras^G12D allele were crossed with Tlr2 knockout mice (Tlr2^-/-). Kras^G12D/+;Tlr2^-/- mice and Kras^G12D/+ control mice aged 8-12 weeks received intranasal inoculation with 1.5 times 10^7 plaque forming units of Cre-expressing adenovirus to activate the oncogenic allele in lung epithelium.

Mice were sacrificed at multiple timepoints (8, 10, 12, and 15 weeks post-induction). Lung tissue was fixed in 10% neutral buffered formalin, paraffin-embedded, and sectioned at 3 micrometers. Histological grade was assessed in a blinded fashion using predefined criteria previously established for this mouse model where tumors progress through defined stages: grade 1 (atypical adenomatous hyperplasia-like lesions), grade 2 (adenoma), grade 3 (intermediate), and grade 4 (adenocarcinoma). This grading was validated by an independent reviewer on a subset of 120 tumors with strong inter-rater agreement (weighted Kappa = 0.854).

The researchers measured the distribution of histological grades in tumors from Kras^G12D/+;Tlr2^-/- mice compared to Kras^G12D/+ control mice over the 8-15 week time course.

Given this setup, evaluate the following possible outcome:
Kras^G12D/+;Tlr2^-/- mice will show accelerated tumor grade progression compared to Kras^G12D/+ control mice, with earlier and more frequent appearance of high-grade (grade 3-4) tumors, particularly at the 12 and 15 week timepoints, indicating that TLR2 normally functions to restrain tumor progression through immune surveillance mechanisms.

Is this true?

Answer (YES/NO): NO